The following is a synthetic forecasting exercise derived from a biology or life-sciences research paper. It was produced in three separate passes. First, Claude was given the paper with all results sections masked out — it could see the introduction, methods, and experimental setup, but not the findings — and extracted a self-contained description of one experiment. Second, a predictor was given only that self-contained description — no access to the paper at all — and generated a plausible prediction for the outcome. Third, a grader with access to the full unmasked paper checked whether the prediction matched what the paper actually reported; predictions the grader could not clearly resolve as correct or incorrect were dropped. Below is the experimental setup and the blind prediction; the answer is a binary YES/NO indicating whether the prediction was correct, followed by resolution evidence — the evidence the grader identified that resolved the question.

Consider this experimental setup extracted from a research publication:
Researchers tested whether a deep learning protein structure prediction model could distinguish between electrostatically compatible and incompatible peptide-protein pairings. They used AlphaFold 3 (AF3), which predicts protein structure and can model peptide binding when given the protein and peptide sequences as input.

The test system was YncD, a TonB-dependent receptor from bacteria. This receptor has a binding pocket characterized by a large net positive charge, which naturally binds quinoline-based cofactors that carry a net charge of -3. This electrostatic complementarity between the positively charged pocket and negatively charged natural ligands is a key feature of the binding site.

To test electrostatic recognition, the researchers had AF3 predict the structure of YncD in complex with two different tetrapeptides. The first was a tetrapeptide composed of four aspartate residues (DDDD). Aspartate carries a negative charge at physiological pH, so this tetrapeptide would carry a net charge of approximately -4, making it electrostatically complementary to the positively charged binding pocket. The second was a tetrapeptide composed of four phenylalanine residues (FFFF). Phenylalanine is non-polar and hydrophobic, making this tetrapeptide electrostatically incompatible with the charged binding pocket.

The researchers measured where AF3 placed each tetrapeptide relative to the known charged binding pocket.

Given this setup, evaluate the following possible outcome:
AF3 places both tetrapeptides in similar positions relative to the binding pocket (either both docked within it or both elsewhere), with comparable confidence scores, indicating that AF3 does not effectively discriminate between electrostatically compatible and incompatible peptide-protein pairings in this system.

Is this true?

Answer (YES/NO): YES